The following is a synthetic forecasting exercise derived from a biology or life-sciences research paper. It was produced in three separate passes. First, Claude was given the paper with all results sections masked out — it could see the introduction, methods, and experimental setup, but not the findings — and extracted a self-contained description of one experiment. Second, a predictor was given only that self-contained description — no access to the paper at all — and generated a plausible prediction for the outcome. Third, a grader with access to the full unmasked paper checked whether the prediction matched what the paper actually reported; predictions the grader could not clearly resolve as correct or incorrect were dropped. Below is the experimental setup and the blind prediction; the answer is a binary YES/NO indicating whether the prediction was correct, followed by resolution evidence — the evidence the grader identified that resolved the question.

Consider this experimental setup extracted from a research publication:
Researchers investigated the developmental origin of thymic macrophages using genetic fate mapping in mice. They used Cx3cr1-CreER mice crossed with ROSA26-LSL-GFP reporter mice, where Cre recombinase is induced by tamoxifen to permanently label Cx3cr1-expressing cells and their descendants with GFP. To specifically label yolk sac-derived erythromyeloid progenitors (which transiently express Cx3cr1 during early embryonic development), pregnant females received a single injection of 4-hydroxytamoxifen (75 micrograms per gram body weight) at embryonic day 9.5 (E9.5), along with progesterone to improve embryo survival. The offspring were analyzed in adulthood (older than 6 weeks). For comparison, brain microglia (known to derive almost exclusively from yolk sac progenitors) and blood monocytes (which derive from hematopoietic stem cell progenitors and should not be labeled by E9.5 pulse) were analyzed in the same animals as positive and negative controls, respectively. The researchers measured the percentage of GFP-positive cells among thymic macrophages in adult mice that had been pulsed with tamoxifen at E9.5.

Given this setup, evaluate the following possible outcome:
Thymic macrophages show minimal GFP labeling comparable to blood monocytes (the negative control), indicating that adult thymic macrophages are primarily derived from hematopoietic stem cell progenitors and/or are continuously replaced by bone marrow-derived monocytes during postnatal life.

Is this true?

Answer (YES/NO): NO